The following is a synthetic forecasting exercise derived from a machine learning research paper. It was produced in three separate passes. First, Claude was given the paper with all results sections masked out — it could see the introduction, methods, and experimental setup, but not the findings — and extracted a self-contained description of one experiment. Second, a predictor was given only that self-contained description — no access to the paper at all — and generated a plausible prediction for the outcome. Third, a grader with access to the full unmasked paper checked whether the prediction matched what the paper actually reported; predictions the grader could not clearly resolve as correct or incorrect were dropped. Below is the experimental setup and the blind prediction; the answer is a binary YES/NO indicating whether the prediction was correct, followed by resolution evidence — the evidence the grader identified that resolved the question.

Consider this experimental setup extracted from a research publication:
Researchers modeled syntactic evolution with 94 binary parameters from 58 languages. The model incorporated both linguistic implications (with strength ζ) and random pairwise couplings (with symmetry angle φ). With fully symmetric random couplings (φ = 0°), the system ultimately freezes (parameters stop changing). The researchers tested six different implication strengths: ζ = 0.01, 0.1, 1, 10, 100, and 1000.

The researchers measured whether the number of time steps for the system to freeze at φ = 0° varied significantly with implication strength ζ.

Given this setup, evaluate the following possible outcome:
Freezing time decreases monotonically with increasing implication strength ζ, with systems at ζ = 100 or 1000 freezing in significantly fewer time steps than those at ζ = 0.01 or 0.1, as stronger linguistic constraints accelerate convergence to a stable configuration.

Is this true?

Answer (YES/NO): NO